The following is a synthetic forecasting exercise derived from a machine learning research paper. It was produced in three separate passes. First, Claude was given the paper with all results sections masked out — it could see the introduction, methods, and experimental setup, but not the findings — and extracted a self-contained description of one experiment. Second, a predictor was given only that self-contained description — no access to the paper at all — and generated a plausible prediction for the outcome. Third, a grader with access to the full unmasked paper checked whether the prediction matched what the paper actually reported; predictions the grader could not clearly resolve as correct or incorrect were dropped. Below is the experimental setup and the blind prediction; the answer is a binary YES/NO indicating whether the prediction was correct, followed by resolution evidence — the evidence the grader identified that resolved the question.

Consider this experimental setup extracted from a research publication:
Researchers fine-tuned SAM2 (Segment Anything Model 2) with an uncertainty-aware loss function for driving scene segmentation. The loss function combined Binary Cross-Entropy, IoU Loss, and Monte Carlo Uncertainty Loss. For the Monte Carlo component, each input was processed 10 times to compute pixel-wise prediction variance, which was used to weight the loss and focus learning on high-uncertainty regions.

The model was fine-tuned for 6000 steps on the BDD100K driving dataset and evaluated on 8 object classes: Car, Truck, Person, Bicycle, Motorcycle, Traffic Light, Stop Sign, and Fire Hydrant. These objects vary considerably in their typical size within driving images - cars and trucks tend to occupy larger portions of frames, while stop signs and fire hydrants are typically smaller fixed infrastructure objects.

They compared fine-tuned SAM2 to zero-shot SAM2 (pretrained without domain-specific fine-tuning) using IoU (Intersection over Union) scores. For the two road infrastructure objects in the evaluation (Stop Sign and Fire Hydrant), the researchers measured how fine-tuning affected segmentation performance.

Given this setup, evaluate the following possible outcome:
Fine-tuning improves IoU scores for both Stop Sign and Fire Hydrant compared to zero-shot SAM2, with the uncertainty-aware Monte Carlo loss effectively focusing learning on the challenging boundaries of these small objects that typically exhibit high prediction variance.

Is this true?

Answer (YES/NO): NO